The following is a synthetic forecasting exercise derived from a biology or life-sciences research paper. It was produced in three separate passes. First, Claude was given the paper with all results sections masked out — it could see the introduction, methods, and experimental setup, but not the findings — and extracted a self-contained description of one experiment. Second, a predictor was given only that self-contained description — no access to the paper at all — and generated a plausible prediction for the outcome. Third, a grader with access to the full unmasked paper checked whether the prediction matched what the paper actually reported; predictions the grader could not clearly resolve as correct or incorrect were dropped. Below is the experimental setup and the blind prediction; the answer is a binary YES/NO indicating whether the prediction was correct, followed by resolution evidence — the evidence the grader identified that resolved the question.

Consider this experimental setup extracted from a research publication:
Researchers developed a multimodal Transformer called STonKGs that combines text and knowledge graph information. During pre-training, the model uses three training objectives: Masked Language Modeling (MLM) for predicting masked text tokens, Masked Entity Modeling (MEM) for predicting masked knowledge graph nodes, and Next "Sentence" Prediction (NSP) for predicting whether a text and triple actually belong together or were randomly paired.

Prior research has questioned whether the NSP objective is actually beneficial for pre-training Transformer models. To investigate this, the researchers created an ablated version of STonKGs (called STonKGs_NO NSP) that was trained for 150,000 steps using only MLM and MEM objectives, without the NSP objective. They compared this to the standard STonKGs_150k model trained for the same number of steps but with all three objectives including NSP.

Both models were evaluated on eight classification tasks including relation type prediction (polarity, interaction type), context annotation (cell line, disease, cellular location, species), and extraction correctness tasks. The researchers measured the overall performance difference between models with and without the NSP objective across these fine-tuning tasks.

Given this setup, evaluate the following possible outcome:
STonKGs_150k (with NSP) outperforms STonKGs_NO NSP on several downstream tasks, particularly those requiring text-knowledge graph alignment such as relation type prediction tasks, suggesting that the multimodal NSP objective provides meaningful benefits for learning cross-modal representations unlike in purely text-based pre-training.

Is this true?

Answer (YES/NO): NO